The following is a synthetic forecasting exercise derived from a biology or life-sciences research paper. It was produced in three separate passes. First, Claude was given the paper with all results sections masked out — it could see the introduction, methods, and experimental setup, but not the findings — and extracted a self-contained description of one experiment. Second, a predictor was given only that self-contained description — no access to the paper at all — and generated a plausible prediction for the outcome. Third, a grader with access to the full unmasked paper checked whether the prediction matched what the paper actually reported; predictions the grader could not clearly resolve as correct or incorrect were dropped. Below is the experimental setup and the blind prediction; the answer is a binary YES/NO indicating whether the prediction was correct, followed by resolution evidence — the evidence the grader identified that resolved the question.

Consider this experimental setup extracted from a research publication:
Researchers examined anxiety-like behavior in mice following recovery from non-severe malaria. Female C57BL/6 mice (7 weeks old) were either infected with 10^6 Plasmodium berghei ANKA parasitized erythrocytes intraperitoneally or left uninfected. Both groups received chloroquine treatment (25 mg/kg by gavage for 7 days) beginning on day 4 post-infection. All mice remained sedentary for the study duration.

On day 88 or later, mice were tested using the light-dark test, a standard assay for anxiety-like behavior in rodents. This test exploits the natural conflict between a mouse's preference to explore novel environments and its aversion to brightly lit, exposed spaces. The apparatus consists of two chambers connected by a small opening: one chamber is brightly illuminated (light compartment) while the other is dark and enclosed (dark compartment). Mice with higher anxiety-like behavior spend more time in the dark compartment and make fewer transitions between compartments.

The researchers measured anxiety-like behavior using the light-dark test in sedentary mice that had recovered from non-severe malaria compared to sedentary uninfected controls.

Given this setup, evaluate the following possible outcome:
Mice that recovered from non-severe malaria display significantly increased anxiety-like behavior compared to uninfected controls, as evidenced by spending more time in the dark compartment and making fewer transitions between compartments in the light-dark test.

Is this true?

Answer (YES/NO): YES